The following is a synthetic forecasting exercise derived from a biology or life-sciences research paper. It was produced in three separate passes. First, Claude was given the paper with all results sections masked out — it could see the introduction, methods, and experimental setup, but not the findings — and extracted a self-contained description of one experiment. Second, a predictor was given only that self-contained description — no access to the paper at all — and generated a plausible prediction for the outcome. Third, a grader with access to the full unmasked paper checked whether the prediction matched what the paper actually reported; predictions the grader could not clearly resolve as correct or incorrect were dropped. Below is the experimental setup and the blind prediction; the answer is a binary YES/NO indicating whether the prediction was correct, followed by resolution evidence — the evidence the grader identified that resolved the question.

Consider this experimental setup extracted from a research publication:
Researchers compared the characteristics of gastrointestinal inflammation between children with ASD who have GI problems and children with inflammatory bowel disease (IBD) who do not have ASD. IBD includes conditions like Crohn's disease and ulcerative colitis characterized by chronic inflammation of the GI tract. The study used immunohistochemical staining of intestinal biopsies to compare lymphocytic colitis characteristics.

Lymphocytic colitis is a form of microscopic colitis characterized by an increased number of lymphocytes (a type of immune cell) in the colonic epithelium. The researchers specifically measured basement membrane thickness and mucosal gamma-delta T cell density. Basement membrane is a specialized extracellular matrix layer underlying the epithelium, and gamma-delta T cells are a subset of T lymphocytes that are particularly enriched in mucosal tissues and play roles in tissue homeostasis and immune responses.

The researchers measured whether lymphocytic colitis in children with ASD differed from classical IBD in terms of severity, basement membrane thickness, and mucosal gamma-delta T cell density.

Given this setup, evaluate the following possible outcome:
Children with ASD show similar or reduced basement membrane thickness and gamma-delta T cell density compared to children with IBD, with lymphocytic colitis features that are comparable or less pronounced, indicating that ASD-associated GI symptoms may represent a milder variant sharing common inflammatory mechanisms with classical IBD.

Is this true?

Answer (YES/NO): NO